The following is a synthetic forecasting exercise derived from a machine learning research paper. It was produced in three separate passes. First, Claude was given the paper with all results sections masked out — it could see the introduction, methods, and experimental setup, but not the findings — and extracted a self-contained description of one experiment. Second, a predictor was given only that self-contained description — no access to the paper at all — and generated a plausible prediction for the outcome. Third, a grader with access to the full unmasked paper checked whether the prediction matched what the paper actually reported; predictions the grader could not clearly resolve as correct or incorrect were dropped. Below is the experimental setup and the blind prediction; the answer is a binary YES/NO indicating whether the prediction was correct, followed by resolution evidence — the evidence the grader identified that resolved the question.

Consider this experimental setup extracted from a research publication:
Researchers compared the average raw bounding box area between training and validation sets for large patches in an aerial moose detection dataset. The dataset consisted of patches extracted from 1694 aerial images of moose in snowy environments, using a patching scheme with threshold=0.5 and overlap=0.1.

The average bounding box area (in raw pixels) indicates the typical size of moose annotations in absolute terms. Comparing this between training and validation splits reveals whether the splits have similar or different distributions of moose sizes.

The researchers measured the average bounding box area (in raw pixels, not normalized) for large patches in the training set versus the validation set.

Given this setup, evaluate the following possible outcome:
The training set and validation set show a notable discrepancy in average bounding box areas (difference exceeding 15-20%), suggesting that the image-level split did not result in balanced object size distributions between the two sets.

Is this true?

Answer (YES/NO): YES